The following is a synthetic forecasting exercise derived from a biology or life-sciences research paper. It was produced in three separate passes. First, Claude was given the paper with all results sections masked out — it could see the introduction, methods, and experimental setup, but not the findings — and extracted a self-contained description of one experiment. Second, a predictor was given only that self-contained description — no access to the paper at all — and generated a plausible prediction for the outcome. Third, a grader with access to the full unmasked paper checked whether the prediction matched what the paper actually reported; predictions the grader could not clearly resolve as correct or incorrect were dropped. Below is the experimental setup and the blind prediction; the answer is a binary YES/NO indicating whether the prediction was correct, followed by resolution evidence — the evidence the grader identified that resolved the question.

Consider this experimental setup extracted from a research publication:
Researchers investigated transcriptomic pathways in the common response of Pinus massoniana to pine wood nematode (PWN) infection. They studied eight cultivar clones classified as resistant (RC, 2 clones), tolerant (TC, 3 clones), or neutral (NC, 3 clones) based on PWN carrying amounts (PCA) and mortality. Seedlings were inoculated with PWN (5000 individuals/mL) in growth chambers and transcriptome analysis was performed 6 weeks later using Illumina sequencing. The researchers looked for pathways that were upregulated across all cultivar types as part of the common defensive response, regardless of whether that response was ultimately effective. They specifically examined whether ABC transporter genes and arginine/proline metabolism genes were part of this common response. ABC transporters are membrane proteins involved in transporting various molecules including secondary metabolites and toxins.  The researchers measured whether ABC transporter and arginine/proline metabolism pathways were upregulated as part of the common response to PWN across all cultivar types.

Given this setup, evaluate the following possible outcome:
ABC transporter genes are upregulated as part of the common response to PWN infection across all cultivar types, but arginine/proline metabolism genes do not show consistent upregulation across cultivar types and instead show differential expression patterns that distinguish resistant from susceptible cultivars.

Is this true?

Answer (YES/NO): NO